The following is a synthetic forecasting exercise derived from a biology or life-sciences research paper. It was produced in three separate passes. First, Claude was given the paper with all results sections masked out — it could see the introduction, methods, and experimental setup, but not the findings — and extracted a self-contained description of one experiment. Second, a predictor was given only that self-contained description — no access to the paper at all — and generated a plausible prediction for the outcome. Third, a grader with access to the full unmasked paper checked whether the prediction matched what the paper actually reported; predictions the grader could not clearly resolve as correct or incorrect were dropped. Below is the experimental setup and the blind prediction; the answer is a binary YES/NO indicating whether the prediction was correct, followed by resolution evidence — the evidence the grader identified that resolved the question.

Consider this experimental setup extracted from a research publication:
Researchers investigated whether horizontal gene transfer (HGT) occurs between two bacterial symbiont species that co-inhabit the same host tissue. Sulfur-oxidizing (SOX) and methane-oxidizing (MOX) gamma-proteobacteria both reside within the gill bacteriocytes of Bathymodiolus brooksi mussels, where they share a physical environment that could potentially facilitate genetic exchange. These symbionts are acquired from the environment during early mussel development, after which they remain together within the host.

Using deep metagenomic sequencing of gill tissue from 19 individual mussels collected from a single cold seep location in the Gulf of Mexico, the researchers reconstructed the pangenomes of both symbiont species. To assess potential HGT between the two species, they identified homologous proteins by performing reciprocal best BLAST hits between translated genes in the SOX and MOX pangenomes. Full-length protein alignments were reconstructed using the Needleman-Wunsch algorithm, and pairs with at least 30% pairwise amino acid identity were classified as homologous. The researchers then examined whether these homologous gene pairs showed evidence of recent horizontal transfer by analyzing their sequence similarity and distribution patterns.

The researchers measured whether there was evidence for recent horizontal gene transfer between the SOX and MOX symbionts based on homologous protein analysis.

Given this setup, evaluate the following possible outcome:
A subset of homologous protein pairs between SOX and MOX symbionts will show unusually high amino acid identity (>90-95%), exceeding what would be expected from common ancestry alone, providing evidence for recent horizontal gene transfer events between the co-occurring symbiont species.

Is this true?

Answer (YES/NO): NO